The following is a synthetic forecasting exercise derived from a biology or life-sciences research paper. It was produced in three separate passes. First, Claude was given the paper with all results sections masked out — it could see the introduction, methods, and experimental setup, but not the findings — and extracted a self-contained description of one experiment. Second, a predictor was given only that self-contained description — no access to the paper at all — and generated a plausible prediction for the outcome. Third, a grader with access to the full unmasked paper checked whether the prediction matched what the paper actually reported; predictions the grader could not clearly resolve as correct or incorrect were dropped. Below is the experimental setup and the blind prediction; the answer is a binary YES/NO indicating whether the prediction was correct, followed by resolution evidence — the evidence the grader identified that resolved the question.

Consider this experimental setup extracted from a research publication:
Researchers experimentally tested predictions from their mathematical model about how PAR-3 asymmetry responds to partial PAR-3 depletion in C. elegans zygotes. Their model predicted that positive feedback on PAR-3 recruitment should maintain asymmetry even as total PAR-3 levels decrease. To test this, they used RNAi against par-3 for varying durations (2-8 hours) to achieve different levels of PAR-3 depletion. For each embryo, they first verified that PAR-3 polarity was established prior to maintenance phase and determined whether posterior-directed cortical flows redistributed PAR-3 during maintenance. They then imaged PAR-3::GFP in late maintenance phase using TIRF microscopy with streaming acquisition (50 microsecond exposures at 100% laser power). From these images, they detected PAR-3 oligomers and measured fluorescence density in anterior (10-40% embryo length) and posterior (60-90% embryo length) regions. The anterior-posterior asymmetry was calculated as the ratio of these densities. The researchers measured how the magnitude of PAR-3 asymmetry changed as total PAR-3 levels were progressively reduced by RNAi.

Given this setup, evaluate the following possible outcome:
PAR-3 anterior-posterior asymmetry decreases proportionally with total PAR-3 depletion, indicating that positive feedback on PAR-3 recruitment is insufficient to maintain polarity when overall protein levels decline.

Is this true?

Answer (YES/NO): NO